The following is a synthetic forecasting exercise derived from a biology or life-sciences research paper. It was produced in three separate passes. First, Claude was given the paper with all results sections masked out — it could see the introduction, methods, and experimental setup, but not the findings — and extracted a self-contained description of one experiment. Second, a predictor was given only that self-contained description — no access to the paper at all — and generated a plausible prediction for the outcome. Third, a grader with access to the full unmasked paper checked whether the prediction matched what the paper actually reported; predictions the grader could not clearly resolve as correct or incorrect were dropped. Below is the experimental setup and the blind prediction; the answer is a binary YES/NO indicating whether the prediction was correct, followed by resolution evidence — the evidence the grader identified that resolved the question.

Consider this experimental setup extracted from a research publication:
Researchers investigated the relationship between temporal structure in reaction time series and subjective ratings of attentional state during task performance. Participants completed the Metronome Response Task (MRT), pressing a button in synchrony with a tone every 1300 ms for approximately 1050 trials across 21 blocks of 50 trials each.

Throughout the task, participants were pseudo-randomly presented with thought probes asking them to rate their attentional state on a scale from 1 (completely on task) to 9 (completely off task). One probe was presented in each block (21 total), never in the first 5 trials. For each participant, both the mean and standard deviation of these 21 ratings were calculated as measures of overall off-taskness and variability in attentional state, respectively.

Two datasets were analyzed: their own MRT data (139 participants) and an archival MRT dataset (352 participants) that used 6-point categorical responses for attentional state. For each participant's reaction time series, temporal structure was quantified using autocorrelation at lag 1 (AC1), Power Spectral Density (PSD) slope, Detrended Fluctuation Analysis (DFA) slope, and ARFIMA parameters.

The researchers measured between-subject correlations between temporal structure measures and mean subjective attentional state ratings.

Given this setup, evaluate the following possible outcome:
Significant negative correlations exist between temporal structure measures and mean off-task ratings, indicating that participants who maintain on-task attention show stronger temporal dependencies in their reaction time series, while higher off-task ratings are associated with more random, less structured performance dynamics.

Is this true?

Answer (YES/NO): NO